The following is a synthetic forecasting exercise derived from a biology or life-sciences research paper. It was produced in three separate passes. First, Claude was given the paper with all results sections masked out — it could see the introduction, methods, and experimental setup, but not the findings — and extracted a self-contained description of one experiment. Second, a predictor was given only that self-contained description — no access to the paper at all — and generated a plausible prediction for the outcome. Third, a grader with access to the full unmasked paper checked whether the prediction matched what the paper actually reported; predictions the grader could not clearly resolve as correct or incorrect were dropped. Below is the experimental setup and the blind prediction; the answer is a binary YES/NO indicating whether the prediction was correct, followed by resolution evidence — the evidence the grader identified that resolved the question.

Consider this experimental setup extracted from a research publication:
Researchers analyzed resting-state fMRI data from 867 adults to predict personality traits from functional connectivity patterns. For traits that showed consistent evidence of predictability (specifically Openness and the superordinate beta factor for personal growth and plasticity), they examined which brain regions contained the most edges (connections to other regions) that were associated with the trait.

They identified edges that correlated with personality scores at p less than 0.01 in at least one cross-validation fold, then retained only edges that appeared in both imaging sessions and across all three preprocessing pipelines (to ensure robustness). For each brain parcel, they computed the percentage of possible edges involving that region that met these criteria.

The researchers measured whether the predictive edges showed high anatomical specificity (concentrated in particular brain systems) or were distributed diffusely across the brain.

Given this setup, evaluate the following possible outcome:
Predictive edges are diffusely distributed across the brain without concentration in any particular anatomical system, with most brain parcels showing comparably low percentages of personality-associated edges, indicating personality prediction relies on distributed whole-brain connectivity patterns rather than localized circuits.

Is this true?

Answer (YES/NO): YES